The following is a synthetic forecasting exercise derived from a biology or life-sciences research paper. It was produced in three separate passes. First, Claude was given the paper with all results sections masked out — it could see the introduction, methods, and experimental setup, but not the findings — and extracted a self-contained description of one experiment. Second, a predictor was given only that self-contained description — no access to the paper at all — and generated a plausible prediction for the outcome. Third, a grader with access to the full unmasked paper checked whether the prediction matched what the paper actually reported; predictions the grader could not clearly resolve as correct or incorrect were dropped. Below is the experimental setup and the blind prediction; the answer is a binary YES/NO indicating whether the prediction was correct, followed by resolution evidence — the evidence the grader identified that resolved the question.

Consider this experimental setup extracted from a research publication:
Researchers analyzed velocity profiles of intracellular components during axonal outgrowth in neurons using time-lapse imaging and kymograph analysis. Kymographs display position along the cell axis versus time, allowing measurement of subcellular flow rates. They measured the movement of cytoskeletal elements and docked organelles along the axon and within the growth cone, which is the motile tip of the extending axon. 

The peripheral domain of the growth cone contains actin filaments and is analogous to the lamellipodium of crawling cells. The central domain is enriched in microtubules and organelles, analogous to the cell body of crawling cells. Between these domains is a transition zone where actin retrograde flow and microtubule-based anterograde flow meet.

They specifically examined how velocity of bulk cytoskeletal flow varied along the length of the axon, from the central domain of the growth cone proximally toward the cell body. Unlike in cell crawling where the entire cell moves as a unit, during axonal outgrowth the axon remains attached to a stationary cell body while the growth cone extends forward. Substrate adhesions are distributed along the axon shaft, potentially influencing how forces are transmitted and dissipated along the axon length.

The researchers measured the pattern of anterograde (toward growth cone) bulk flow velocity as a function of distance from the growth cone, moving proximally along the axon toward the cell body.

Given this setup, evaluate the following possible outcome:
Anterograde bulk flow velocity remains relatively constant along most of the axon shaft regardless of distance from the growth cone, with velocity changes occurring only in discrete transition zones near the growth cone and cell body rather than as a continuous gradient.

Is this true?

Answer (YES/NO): NO